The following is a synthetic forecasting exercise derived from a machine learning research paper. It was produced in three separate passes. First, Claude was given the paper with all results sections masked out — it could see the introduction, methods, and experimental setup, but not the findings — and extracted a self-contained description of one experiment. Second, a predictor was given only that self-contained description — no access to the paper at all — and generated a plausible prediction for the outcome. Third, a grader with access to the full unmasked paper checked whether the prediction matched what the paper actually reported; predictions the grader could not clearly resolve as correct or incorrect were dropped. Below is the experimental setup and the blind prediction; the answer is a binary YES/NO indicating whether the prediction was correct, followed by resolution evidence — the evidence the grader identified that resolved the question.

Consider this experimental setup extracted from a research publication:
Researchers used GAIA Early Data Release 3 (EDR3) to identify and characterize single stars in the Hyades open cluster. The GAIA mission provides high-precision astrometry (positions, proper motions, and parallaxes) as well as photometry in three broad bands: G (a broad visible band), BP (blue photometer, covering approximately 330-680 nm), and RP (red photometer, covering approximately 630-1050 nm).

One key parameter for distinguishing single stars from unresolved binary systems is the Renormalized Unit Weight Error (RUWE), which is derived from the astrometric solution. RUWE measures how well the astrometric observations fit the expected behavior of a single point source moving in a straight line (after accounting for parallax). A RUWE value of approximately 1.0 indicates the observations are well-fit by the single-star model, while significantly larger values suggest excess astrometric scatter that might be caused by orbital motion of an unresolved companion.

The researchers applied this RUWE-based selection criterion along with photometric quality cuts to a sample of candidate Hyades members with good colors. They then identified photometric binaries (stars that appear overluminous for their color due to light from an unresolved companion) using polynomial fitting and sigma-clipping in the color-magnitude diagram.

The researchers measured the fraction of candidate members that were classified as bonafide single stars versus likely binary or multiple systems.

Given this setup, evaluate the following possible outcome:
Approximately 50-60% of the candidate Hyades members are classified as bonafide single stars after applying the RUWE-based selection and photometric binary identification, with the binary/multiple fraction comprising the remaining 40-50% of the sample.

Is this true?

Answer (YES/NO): NO